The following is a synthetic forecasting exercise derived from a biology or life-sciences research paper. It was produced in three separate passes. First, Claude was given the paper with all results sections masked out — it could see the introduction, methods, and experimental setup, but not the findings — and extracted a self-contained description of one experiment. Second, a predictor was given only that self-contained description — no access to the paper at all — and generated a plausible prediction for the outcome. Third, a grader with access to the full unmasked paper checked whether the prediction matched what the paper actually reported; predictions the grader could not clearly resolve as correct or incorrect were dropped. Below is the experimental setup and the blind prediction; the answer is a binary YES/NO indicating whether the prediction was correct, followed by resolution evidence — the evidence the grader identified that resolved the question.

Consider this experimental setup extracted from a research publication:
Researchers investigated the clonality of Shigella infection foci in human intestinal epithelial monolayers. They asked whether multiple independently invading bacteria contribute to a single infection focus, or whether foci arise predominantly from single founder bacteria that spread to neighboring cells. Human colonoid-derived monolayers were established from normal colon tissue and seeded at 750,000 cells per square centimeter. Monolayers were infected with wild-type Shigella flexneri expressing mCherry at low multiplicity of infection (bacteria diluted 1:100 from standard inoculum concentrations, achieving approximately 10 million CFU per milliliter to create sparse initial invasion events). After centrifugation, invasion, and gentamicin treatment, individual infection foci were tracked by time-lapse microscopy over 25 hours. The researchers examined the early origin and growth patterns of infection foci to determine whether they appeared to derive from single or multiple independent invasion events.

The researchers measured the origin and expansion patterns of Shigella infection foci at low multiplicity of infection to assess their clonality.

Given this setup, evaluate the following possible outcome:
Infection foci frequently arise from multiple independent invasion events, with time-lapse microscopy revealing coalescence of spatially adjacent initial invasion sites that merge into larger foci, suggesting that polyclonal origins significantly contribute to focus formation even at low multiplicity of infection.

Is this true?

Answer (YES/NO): NO